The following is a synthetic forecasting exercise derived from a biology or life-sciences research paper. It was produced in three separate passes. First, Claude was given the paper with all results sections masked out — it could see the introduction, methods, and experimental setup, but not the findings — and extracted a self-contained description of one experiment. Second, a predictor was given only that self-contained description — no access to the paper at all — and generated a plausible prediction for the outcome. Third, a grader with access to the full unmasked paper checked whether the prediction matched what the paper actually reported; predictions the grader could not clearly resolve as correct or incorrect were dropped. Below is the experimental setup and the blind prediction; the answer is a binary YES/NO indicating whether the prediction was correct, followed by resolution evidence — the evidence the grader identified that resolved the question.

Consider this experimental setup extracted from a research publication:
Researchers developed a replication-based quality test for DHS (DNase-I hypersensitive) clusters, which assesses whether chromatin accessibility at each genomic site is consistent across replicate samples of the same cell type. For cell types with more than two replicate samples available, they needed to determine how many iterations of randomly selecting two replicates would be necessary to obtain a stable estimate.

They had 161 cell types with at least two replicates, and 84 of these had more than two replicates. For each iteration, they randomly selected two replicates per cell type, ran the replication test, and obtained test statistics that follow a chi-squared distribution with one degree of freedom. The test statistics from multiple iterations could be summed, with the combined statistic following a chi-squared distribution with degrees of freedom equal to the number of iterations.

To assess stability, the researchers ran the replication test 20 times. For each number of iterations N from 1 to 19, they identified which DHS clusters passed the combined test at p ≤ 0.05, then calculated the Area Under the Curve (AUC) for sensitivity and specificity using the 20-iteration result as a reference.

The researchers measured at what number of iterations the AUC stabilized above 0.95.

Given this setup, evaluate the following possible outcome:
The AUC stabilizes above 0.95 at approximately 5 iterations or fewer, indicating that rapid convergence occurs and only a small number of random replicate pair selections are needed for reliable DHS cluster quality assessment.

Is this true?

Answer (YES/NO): NO